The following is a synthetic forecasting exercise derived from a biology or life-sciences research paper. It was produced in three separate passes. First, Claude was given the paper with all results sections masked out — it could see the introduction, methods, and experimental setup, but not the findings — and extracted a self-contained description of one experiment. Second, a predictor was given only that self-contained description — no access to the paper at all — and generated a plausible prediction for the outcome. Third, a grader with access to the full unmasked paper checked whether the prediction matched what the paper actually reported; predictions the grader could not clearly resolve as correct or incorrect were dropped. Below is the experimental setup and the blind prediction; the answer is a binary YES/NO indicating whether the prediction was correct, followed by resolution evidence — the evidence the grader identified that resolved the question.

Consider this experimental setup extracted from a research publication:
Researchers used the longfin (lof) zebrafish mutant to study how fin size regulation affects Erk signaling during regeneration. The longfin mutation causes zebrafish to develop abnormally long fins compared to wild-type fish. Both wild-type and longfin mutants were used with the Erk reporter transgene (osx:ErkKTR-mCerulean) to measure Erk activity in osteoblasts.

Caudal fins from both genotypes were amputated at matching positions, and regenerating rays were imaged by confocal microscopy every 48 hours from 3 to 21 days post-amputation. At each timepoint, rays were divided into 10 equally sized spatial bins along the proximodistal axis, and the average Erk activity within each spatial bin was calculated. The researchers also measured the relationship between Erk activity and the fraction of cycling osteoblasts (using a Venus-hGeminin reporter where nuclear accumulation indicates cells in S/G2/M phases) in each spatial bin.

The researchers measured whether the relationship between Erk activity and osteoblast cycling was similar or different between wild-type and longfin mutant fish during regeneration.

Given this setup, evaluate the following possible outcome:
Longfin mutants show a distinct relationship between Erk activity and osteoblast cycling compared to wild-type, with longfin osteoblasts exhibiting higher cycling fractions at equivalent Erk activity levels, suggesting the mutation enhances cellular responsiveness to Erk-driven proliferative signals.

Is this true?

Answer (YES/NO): NO